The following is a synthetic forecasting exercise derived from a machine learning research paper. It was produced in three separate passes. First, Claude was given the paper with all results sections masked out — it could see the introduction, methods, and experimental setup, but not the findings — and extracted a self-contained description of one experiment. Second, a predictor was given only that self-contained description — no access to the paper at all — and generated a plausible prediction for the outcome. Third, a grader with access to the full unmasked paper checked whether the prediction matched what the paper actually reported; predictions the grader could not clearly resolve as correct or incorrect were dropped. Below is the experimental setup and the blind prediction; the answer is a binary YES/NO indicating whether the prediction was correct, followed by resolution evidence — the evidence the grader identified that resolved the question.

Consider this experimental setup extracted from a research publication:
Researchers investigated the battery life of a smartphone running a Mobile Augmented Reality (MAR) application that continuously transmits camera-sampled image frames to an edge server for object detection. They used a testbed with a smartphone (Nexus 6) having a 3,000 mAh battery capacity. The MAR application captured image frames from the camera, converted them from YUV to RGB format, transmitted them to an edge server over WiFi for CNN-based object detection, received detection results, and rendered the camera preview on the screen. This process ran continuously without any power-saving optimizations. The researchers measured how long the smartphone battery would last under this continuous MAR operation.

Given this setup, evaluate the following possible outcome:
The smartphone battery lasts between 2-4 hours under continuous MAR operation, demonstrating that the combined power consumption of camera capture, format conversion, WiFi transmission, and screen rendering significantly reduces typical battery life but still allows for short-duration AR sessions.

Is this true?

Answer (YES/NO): YES